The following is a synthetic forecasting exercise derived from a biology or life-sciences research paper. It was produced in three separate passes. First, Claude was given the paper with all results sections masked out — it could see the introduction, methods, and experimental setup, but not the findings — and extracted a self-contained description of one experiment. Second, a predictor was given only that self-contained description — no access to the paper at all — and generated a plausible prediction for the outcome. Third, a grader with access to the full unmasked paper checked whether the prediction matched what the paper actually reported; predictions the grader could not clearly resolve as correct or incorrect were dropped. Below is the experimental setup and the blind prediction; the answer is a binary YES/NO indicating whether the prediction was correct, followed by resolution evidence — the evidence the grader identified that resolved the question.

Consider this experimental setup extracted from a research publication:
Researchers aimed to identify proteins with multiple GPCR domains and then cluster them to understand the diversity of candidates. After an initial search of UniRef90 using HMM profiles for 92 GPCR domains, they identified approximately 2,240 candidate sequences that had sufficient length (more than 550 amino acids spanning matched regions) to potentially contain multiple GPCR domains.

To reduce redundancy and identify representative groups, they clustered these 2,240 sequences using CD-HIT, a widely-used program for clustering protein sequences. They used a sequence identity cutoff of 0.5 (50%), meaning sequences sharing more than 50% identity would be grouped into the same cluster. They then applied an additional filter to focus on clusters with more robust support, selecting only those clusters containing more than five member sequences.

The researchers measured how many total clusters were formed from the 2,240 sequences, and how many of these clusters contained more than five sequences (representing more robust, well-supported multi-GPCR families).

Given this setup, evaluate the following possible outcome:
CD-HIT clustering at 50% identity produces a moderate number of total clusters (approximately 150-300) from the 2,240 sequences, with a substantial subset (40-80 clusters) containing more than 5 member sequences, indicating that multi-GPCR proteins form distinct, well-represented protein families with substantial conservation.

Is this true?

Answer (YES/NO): NO